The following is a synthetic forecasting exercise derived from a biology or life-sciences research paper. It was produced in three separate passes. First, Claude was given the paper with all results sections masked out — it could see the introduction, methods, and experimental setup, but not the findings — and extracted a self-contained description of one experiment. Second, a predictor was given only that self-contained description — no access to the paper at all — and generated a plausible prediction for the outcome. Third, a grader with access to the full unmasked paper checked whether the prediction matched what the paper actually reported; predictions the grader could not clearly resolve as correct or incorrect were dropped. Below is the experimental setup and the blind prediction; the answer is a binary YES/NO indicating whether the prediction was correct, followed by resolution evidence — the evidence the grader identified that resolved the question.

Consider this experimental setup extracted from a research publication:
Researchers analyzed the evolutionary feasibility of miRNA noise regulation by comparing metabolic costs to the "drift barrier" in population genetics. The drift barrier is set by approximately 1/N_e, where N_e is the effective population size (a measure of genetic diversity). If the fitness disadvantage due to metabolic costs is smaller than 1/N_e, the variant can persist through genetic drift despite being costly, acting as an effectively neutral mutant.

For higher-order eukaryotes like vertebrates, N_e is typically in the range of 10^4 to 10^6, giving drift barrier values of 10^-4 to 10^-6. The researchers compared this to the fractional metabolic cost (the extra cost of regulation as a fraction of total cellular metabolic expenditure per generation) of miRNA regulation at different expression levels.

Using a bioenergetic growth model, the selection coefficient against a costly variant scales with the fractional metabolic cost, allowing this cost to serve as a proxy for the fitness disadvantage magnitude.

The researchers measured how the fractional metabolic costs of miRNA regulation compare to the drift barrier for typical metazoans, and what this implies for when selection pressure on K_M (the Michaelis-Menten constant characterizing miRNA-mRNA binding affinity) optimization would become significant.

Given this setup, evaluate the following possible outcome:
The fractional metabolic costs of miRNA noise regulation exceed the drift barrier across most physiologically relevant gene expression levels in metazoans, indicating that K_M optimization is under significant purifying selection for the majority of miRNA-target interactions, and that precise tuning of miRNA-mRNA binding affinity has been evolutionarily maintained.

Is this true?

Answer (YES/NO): NO